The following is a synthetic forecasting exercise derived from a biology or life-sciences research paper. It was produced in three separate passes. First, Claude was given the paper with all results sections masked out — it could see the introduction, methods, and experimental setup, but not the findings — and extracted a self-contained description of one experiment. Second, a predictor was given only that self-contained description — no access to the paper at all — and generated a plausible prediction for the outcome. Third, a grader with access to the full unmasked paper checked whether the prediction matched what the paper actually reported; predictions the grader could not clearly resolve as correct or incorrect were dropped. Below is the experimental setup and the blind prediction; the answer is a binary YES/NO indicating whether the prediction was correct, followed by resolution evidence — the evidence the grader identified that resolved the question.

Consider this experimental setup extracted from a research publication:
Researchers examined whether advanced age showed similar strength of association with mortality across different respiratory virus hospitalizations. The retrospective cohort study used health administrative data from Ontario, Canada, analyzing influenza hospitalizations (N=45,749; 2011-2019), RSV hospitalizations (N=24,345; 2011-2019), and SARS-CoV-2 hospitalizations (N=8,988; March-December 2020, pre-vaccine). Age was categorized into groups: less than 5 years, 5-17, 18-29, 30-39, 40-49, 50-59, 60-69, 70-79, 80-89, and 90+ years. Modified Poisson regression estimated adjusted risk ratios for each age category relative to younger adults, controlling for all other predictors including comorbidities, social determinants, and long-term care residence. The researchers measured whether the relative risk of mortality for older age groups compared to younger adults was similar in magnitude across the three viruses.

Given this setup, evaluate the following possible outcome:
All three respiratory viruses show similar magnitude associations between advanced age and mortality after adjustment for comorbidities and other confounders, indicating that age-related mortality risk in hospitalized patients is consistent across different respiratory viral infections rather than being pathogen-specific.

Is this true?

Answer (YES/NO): NO